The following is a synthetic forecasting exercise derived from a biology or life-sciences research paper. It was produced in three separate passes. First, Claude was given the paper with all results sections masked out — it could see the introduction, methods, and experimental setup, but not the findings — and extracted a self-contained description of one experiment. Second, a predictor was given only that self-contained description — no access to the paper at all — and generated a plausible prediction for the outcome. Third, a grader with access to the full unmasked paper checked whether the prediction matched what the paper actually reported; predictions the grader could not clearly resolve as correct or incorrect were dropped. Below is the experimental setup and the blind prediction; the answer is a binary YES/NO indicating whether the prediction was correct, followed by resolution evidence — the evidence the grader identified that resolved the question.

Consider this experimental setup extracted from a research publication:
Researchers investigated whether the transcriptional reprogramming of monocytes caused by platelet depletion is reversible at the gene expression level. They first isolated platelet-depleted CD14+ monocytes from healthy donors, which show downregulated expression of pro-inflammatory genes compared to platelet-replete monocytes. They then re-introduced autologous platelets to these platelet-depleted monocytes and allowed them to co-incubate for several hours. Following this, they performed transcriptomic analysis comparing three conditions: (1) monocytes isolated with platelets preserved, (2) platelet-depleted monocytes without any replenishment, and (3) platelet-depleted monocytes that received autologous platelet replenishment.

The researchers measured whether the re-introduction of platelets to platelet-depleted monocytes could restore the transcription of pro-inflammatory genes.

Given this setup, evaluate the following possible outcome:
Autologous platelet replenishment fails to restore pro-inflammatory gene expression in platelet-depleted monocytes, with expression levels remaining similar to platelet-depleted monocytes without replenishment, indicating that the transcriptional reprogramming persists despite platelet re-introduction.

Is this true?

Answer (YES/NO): NO